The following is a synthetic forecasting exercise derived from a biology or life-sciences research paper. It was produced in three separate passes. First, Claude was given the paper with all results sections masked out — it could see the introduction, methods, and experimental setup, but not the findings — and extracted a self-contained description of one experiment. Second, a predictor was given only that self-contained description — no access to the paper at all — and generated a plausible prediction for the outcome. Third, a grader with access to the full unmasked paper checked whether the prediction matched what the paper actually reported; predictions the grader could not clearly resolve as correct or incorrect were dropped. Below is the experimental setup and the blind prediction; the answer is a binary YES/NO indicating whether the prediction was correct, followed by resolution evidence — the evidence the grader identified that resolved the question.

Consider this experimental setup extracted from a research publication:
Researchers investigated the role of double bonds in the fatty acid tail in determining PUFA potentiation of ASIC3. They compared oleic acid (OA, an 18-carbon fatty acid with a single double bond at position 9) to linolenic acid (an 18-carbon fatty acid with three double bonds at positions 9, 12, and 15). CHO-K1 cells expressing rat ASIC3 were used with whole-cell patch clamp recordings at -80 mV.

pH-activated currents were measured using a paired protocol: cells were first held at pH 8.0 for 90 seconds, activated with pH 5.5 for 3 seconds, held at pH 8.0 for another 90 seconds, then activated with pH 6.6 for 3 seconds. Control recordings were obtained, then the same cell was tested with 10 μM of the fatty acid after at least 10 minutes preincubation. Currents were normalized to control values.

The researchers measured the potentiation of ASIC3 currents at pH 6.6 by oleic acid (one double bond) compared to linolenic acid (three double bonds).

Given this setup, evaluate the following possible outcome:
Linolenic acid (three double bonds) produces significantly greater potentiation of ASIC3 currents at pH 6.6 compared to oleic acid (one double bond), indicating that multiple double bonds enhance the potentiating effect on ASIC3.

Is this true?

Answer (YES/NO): NO